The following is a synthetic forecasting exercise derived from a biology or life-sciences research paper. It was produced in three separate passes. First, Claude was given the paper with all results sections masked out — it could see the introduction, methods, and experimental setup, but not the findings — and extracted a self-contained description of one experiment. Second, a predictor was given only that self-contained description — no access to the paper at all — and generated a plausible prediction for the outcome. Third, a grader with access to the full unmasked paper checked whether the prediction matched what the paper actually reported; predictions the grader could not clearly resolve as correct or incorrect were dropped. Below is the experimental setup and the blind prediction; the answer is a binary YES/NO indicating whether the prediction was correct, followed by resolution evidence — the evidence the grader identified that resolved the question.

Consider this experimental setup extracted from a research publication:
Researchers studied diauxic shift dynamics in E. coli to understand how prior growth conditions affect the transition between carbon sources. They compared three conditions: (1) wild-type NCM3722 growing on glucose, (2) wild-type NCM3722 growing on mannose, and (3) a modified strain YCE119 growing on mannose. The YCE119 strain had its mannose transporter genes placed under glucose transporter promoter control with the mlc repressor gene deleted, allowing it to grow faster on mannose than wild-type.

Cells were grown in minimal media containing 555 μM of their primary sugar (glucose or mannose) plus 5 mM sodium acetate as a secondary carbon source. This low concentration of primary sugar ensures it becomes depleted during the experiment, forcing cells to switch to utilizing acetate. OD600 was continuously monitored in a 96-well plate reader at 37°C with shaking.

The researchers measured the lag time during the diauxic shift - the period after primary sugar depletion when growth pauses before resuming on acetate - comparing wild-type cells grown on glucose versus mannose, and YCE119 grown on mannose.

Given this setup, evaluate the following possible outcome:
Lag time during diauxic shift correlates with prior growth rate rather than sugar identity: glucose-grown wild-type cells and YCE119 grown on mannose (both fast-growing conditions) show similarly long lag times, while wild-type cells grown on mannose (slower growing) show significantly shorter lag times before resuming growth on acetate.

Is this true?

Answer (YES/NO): YES